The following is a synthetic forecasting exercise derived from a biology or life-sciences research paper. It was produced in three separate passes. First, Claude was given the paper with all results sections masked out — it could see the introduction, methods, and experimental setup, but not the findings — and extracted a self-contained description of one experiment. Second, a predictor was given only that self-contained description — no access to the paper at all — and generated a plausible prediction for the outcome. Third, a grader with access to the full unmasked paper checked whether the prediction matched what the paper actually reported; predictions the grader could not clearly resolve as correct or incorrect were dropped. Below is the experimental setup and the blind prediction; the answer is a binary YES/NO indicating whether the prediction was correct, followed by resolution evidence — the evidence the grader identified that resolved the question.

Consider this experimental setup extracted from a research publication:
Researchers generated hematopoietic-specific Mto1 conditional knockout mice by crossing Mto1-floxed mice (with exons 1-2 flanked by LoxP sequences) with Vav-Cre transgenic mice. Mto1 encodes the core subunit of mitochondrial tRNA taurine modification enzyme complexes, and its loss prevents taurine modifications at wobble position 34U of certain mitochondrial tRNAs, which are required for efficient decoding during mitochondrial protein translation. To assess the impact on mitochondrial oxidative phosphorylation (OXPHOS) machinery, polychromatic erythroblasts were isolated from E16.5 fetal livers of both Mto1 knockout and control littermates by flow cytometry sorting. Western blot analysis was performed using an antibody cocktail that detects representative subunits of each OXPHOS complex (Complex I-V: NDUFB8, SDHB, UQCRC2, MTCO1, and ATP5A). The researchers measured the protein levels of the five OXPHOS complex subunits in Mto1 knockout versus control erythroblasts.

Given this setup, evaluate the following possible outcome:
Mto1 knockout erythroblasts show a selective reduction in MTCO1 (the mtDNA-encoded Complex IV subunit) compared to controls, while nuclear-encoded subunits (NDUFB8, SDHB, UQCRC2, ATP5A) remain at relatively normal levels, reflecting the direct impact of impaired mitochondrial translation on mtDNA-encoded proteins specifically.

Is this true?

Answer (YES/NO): NO